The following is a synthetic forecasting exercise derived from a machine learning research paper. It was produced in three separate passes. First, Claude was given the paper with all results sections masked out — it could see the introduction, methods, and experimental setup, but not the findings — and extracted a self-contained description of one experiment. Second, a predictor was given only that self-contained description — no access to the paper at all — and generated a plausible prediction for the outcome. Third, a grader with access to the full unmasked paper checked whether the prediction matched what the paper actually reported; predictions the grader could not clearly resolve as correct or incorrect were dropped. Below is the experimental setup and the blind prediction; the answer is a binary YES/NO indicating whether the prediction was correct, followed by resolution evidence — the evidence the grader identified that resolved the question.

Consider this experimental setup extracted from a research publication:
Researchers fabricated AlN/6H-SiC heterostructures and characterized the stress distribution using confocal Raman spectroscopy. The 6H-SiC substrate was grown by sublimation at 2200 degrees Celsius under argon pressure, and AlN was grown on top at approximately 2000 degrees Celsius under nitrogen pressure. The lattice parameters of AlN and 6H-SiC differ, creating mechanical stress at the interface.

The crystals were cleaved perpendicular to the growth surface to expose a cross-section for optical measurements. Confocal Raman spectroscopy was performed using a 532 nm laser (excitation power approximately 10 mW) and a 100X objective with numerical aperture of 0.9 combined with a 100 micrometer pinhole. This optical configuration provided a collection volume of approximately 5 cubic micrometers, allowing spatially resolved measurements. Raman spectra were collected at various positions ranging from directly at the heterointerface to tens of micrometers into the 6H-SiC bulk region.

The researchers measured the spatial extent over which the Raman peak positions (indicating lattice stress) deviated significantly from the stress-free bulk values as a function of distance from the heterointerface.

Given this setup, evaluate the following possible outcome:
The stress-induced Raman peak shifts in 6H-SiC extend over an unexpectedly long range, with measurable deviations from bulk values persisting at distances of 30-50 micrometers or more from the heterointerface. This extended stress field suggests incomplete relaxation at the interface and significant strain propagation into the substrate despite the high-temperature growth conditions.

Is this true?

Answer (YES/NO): NO